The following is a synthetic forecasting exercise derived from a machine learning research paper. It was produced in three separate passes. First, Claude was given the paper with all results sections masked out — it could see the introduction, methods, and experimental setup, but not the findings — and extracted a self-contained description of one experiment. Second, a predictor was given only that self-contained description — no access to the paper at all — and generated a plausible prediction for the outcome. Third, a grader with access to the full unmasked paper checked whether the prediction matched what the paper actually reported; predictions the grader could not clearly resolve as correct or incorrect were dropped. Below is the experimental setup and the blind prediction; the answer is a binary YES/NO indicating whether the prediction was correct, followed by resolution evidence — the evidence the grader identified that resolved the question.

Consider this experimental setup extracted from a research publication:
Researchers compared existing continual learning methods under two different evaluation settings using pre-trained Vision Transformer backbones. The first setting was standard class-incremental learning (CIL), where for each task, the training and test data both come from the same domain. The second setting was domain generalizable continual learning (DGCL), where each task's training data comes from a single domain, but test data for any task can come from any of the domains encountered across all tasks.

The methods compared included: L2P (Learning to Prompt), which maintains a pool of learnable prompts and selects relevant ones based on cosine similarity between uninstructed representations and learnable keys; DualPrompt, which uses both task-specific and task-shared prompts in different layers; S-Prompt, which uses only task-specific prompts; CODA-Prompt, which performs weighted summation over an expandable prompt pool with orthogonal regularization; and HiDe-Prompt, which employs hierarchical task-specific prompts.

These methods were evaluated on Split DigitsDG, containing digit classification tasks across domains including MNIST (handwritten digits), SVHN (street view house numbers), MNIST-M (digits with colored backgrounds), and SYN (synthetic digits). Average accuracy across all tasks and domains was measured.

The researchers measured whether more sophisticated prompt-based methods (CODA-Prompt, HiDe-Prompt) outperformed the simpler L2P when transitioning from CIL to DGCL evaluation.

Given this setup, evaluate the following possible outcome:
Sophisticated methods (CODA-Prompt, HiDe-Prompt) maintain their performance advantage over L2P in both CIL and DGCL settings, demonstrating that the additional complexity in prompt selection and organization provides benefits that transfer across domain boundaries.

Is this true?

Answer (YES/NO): NO